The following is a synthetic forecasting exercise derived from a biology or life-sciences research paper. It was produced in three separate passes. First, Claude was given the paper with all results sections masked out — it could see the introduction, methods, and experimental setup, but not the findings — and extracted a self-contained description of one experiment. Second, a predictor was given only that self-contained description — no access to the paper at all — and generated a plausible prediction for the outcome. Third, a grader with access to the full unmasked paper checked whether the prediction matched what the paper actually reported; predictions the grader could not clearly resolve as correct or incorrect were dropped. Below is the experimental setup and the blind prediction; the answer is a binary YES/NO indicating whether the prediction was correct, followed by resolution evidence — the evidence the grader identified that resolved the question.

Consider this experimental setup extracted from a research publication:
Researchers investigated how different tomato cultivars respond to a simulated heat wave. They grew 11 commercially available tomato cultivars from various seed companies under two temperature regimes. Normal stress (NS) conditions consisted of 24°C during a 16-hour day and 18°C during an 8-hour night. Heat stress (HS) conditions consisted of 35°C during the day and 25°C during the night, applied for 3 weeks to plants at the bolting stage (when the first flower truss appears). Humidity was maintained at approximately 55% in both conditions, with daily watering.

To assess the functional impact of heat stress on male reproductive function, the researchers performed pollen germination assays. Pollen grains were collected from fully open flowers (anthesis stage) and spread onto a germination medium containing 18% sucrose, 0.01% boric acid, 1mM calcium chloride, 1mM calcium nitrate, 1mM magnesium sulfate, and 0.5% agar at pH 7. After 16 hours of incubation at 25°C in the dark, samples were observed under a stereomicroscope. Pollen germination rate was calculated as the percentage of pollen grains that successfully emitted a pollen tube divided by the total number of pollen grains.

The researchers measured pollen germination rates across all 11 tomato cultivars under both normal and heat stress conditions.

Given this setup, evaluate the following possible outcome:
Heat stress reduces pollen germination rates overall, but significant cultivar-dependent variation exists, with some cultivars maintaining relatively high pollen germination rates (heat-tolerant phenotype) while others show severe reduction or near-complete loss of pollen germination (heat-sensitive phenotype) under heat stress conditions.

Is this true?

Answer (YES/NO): YES